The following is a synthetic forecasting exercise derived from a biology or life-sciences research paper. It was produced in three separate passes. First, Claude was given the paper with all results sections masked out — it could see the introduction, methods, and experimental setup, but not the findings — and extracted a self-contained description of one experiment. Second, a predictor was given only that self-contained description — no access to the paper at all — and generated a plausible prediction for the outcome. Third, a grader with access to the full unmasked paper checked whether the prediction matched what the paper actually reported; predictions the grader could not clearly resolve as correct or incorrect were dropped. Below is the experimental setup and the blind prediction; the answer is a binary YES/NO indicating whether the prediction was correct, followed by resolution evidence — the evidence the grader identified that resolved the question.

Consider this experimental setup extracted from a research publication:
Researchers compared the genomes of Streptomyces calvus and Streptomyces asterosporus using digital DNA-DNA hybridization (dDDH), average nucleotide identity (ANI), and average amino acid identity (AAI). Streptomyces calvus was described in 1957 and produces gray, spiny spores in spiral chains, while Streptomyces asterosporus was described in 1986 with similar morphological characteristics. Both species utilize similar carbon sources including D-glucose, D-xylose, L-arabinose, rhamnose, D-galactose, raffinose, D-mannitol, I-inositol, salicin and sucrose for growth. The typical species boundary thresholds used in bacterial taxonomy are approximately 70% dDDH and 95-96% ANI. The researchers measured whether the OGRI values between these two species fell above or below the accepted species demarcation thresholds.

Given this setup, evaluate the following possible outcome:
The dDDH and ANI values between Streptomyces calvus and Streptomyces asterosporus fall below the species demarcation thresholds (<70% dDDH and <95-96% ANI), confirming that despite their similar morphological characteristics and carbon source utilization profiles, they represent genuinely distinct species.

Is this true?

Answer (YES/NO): NO